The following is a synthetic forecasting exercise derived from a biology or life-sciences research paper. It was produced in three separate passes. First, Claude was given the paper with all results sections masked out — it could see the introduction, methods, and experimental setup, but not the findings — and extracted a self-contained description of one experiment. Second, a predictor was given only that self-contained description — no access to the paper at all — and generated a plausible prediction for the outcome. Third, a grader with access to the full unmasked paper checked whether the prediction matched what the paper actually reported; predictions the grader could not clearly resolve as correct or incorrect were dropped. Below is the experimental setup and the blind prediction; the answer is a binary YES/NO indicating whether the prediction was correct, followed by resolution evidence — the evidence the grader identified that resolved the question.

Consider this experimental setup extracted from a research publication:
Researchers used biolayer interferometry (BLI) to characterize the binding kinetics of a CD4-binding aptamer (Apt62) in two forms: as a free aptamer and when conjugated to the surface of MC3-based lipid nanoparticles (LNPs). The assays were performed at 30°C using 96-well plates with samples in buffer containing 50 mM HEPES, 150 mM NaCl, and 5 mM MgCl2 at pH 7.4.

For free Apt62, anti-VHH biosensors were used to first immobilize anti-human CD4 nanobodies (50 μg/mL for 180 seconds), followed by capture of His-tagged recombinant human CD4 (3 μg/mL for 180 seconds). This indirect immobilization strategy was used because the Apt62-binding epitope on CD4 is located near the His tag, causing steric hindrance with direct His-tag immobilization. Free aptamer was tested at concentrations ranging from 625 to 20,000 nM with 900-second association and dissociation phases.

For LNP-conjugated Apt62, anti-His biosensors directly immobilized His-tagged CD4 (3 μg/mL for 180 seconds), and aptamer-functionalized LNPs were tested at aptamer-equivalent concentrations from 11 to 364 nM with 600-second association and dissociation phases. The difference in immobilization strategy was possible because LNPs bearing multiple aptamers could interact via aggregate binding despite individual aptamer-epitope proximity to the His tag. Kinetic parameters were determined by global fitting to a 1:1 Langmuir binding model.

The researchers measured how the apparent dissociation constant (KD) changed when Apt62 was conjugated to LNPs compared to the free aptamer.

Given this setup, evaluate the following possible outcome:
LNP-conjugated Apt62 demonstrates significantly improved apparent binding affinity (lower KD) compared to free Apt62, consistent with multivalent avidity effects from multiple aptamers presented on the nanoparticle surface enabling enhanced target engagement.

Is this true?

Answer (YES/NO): YES